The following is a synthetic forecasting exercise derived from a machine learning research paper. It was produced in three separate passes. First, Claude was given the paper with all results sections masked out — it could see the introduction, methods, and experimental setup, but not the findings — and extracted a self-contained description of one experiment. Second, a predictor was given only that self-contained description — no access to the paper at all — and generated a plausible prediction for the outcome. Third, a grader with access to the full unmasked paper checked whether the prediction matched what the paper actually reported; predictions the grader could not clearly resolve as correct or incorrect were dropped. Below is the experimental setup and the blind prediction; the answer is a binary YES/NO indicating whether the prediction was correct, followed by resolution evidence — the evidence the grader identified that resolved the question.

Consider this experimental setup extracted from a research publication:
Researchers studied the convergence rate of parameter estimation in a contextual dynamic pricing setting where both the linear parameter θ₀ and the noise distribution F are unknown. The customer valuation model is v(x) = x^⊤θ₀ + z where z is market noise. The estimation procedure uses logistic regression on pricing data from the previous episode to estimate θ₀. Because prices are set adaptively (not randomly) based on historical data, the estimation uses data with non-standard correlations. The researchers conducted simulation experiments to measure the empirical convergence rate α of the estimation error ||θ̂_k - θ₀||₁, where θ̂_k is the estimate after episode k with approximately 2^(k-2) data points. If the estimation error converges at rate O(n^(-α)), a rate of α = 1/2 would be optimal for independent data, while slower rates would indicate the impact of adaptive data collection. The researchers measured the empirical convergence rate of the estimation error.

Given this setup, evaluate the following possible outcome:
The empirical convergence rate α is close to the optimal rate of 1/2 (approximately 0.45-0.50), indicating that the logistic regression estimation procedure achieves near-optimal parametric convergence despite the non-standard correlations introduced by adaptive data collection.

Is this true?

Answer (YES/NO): NO